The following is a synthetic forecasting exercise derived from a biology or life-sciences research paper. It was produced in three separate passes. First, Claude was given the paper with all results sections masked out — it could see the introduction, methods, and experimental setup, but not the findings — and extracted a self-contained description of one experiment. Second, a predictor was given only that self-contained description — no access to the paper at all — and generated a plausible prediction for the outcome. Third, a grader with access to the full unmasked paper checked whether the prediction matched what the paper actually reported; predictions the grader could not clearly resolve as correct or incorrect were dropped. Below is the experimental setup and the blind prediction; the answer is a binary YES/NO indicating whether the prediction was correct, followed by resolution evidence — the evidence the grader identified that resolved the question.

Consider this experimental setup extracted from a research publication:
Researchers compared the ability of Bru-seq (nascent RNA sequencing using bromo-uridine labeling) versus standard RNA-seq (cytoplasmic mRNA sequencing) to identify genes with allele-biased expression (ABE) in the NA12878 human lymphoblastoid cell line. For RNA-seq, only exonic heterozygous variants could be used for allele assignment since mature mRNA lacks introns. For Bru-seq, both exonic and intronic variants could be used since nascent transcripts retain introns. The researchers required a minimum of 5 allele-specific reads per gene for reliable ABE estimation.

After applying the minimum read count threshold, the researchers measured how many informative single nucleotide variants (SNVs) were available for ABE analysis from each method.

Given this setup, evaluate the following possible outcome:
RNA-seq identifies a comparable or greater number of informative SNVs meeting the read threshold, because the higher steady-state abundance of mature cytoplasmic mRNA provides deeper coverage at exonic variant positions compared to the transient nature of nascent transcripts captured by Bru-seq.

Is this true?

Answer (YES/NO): YES